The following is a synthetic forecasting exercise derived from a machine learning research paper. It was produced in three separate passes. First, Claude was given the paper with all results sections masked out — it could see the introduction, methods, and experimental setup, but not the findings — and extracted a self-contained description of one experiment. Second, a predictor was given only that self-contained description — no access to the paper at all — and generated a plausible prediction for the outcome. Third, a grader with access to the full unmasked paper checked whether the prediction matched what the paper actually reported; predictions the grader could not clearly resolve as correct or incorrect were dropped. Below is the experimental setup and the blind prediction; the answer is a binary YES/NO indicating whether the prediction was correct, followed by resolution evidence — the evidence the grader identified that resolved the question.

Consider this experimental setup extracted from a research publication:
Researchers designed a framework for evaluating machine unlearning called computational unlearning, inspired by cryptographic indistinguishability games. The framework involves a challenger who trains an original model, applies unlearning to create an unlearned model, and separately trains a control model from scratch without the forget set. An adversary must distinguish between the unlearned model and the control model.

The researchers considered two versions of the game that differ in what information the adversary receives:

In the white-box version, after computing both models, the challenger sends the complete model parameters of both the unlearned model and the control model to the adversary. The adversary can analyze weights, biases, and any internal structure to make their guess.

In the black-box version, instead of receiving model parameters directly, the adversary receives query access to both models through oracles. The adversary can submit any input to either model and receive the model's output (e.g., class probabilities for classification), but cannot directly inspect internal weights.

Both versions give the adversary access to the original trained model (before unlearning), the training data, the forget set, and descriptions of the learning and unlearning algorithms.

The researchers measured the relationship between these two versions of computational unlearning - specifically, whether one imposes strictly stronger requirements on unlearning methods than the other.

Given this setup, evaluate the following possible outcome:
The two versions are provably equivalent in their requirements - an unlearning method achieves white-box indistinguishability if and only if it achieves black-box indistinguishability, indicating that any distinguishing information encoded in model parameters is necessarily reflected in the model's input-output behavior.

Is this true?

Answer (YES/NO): NO